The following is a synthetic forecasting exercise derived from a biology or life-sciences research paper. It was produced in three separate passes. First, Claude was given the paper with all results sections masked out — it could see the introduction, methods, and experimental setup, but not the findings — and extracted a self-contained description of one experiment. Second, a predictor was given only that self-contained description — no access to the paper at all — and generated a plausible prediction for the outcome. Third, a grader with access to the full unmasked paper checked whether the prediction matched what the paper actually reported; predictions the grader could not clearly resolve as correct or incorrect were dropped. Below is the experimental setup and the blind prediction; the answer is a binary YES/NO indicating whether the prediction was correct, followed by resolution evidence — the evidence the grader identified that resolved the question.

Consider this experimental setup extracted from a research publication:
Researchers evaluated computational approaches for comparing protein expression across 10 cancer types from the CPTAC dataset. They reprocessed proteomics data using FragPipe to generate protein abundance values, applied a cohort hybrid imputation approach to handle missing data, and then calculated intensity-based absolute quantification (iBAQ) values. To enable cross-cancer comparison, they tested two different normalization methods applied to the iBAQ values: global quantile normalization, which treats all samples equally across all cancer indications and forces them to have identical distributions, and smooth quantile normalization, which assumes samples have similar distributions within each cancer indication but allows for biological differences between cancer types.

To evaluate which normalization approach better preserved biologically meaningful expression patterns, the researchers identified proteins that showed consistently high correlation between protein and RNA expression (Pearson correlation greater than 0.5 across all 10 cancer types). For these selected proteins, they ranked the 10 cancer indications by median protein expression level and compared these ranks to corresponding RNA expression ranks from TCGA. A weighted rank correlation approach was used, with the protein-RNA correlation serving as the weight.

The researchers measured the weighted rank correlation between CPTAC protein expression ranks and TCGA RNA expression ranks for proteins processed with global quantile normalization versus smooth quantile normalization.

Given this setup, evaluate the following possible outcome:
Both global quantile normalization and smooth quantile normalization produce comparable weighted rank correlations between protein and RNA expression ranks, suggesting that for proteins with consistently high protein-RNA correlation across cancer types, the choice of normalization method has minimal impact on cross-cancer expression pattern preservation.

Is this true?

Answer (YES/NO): NO